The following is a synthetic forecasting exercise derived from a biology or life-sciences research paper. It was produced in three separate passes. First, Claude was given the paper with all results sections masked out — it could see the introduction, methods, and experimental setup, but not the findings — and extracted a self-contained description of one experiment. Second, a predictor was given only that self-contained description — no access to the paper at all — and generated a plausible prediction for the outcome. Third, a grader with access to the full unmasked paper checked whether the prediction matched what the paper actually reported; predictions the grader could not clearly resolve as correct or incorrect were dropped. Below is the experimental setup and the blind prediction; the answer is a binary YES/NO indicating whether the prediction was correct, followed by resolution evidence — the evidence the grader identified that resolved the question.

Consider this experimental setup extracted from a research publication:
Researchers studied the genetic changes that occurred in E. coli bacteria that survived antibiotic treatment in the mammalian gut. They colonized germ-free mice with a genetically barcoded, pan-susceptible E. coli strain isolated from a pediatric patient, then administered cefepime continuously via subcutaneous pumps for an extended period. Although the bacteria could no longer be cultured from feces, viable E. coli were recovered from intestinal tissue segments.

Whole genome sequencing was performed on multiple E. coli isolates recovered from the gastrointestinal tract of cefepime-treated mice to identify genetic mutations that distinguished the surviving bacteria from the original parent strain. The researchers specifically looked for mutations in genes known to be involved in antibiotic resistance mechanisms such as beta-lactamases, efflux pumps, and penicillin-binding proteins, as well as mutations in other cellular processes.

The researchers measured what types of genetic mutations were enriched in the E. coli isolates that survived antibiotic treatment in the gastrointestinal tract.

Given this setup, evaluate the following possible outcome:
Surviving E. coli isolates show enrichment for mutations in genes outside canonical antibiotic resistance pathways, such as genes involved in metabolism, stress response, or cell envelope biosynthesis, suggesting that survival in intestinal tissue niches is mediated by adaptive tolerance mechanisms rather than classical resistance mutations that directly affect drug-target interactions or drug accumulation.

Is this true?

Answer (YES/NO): YES